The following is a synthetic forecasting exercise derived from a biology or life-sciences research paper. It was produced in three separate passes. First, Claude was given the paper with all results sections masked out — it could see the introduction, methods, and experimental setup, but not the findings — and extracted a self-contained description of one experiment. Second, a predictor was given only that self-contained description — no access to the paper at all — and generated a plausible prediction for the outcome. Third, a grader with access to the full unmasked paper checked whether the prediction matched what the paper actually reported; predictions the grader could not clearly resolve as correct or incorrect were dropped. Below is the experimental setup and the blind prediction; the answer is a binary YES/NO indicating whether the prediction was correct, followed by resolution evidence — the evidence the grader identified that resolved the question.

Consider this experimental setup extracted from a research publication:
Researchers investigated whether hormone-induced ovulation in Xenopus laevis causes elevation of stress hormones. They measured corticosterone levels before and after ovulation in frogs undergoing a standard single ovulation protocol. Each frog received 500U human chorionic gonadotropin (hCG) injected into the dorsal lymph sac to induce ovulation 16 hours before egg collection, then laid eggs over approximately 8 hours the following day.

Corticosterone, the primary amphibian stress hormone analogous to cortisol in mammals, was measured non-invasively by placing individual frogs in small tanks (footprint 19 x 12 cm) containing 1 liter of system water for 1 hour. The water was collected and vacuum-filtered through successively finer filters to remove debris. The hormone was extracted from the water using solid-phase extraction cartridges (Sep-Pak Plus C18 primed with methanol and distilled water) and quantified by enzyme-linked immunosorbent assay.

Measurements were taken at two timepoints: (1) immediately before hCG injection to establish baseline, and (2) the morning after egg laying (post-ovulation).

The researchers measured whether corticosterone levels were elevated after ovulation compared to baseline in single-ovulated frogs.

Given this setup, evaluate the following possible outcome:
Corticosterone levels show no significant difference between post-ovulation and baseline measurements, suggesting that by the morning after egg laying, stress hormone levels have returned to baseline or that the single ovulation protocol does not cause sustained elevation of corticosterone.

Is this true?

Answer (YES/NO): NO